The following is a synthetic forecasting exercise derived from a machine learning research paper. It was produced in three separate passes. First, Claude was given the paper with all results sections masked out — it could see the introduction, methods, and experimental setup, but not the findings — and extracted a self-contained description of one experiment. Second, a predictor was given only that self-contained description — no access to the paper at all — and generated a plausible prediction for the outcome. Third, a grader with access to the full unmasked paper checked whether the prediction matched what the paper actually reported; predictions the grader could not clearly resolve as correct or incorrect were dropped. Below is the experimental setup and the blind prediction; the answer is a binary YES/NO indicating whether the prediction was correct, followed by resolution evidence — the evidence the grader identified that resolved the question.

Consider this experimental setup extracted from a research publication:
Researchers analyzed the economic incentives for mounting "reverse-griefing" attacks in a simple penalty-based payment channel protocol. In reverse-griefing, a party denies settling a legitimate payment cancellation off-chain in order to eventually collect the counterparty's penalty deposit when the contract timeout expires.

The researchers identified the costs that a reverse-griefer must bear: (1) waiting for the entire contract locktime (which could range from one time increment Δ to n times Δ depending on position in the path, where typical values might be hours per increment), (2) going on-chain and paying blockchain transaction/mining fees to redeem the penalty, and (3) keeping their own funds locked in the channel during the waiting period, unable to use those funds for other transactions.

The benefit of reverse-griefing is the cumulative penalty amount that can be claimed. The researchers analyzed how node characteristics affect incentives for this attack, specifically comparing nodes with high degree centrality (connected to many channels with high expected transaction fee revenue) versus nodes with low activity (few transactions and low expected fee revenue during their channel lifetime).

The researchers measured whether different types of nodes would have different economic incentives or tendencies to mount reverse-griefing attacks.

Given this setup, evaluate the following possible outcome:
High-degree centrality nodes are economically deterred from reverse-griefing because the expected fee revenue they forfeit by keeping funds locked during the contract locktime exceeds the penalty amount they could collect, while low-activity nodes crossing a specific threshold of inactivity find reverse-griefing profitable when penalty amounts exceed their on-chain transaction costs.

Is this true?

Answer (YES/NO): NO